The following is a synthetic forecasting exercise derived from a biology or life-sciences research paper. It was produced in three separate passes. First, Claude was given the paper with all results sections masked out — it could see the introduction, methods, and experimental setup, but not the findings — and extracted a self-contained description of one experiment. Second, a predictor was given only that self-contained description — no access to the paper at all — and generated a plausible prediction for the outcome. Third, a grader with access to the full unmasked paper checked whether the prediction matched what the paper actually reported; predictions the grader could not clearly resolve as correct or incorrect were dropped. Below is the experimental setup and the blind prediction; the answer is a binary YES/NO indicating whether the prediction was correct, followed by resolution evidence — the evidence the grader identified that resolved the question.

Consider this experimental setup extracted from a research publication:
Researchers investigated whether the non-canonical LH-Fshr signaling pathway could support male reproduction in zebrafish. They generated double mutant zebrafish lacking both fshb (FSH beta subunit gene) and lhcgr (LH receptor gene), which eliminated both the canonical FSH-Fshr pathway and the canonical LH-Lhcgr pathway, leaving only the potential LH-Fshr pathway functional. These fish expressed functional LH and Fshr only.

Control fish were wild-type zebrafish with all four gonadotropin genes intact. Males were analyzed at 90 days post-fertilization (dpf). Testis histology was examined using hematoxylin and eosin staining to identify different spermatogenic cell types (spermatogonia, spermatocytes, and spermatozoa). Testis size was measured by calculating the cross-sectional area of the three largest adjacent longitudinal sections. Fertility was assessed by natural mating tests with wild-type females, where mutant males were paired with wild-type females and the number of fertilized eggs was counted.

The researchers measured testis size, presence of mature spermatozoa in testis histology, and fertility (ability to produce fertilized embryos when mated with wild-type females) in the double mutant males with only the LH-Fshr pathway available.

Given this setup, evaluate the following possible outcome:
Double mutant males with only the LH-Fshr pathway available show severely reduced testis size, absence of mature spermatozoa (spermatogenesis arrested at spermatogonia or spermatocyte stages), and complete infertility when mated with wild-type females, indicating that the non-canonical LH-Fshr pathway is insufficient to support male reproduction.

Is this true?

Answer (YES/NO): NO